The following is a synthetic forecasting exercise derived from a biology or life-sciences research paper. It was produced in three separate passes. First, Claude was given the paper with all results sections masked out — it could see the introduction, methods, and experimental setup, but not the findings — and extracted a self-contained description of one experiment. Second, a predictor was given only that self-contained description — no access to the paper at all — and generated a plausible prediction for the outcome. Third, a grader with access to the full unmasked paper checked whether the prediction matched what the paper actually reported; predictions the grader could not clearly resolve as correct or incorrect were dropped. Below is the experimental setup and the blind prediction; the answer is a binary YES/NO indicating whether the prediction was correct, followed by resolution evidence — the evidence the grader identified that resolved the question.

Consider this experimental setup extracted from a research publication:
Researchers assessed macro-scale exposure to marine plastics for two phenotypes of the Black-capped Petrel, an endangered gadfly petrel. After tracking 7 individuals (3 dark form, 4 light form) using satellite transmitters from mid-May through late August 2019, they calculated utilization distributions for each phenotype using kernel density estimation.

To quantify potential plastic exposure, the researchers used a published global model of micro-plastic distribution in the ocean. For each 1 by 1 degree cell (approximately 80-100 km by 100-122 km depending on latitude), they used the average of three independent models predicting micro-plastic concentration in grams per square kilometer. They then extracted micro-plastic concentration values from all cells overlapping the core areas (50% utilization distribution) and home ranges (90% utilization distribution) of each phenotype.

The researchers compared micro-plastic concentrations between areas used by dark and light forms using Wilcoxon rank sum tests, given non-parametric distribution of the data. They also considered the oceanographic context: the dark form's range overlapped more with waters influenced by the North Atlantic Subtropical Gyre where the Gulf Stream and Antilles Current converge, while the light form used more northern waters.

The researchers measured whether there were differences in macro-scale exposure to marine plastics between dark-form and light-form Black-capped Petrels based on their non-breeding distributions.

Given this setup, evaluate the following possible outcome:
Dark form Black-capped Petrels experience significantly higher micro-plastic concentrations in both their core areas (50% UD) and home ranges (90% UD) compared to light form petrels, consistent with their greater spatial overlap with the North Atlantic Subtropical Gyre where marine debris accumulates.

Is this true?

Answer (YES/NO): NO